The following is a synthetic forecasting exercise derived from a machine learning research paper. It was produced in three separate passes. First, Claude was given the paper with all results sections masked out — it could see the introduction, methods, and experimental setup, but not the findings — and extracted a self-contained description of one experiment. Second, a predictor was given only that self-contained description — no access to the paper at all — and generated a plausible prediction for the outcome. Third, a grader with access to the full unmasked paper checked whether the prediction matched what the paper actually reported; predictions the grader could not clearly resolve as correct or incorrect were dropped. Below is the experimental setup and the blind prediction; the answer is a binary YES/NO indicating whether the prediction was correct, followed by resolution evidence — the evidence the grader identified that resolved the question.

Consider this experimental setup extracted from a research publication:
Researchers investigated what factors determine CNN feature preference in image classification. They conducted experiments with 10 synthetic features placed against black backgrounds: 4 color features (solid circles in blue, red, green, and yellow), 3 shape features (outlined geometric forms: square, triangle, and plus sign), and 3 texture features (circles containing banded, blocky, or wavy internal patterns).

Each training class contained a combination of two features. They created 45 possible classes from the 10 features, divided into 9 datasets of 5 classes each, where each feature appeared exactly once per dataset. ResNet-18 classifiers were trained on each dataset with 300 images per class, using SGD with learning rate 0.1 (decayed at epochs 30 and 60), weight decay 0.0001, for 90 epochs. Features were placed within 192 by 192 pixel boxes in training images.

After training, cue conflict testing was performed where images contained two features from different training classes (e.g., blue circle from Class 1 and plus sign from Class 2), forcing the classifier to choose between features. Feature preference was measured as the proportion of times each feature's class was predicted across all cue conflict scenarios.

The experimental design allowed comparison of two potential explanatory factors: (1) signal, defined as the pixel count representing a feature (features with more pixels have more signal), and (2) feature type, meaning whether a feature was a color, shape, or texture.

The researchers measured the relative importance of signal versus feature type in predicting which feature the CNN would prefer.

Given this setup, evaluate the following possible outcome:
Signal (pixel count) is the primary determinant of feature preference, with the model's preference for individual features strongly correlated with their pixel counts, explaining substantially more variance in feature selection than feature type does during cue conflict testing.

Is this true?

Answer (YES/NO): YES